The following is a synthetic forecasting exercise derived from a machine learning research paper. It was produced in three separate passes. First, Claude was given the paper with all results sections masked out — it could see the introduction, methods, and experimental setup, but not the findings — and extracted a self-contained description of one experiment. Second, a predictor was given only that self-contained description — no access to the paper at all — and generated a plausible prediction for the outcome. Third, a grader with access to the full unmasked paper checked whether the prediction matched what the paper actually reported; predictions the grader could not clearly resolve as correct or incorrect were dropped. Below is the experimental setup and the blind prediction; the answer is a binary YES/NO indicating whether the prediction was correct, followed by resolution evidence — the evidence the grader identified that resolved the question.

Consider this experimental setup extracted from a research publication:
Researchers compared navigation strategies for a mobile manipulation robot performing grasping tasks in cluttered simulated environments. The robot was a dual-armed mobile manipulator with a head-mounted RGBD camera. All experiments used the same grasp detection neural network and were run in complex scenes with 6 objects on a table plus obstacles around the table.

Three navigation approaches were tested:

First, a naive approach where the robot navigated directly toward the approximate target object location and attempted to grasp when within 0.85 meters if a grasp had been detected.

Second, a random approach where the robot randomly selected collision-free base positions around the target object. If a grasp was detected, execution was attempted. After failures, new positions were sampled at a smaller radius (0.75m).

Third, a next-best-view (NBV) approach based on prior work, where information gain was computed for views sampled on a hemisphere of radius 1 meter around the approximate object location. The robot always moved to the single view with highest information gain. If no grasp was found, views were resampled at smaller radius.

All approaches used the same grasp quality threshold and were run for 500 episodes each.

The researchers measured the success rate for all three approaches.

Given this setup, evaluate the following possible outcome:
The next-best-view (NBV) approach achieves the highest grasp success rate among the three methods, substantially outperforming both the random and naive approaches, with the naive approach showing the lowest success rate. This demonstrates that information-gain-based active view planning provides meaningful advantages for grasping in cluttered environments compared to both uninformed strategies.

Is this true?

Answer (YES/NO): NO